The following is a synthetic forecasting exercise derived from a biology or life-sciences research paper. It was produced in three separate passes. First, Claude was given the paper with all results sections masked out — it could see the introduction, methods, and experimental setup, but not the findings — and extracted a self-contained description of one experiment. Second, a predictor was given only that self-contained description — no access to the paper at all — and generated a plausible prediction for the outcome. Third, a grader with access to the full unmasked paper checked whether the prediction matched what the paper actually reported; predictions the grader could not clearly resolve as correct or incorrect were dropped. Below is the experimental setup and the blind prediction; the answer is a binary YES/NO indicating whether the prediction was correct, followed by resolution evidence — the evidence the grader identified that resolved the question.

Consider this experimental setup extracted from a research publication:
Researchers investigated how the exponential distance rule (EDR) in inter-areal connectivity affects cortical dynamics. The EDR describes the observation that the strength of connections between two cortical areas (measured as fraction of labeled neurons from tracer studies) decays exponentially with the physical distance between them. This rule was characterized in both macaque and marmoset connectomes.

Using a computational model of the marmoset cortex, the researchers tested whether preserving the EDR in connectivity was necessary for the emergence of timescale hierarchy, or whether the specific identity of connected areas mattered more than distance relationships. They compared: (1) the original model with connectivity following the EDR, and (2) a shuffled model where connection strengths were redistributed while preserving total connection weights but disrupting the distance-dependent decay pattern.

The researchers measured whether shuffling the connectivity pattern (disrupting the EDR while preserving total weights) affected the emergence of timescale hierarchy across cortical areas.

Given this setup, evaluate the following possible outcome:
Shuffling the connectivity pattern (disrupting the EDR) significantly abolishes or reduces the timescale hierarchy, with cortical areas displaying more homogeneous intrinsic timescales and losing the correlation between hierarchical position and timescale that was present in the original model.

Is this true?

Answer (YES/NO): NO